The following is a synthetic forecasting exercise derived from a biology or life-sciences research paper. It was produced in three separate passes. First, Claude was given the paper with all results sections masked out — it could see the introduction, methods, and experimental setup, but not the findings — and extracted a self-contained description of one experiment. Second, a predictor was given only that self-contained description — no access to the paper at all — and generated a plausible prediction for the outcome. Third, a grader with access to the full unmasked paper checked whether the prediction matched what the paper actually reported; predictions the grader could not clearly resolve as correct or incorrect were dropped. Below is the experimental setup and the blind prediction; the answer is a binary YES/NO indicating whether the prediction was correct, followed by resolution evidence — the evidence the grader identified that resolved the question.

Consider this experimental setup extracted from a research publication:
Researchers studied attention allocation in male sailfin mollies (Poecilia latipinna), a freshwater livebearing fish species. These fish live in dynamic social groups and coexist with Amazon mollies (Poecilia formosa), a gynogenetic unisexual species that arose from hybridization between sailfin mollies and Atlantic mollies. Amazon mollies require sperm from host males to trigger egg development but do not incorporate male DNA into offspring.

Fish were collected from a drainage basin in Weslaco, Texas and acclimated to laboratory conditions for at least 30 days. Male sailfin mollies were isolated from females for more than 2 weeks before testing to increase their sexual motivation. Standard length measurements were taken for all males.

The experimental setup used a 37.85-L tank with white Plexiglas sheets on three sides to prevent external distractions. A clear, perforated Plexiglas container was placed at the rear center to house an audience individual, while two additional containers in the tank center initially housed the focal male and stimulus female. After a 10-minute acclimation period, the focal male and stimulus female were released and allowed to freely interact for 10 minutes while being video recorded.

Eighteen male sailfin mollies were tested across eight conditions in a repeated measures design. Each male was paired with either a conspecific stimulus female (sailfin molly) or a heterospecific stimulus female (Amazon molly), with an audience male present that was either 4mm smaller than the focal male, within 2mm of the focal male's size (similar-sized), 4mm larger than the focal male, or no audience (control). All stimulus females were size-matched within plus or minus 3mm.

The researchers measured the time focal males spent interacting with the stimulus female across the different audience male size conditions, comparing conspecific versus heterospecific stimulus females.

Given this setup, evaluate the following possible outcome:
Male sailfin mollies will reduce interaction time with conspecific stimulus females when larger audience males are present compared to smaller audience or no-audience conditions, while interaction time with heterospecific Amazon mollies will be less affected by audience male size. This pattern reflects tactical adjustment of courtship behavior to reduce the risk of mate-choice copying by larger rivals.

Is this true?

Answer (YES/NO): NO